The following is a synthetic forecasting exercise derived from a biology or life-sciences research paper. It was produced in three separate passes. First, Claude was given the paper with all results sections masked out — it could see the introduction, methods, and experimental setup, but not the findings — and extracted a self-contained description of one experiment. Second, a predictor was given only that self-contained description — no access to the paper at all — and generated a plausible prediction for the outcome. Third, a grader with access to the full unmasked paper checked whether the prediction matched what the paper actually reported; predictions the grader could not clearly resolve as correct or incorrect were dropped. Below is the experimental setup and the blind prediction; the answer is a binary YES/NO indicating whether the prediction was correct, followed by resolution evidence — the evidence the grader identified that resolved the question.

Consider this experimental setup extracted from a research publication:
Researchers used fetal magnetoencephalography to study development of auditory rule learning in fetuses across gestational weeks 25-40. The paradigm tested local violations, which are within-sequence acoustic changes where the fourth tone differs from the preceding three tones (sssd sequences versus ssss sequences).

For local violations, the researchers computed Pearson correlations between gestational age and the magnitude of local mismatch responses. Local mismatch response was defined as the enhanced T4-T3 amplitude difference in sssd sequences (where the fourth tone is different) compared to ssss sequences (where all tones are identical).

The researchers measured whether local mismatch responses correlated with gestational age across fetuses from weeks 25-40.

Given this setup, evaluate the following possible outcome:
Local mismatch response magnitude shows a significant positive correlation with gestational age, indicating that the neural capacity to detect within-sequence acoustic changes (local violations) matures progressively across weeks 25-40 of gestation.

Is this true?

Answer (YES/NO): NO